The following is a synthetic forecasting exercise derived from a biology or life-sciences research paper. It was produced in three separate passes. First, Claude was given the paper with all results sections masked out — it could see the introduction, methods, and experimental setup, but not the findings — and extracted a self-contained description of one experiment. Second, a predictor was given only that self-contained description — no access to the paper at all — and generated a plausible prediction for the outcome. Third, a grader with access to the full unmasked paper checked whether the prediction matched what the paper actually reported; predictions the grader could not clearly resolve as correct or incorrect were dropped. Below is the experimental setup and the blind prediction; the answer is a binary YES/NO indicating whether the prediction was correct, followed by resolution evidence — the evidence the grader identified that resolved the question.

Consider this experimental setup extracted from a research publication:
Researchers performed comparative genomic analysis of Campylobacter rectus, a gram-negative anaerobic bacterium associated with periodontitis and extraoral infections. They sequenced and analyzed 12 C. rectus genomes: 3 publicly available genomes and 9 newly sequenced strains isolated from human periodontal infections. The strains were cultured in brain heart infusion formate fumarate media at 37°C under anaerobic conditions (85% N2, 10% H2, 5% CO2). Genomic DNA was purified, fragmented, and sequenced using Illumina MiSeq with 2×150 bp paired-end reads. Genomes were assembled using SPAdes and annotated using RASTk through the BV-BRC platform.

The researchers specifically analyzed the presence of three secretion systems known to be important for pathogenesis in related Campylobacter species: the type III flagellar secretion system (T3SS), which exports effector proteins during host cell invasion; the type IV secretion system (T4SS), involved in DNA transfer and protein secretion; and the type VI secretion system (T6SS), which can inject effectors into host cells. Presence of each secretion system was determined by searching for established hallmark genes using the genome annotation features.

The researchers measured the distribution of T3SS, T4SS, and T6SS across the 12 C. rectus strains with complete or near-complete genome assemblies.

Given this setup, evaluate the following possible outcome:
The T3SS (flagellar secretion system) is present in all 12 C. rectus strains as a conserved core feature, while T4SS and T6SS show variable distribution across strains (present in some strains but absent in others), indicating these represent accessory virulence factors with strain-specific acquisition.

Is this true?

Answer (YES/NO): NO